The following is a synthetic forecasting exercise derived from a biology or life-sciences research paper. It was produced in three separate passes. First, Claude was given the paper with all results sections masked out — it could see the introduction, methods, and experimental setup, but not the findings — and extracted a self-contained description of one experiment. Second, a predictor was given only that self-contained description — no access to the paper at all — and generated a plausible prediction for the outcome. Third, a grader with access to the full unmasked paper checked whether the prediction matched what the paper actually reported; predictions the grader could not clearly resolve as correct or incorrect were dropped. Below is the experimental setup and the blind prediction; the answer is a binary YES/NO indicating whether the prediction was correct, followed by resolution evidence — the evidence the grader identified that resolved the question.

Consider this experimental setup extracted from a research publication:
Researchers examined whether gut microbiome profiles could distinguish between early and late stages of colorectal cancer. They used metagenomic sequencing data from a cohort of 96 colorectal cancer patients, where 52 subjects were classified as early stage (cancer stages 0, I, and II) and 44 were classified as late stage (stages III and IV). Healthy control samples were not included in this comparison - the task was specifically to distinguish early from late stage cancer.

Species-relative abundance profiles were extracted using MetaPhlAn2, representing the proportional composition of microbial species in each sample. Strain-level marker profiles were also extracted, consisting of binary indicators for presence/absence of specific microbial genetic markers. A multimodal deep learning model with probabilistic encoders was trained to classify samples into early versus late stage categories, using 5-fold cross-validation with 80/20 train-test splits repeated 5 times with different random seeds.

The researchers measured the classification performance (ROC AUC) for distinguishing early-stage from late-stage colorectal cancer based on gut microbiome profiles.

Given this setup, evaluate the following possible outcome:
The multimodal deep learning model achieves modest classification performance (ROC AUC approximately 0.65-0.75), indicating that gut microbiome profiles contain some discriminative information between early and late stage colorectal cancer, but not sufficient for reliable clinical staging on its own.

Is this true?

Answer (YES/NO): NO